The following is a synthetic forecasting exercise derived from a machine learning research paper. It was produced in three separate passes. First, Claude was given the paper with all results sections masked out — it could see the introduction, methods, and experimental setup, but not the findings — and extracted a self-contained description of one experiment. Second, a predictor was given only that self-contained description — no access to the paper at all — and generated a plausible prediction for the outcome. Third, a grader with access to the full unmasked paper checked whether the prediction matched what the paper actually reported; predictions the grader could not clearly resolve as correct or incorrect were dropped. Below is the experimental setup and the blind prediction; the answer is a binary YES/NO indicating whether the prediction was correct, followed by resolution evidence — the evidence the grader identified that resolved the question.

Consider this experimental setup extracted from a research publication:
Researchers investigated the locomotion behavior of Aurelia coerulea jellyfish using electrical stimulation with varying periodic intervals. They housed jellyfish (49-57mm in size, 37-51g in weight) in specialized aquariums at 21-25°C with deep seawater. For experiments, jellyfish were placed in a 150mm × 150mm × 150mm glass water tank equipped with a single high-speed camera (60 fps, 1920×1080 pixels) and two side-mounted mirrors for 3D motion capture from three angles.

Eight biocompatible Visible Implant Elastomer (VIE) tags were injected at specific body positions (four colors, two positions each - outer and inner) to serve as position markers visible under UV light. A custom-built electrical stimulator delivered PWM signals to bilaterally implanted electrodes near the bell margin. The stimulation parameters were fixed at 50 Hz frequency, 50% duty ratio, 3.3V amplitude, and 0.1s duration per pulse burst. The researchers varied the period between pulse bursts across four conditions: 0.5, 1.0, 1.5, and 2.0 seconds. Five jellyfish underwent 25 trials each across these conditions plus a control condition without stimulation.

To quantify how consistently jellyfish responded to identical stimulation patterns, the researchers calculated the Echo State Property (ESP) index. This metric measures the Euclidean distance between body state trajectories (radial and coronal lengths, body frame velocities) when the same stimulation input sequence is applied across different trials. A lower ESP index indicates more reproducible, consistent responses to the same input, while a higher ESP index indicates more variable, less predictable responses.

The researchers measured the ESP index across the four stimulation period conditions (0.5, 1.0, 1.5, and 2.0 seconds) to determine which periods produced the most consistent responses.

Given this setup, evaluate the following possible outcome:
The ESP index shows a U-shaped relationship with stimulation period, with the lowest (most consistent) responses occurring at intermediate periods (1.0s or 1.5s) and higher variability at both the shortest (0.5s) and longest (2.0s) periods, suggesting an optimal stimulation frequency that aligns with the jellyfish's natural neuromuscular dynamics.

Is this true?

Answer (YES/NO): NO